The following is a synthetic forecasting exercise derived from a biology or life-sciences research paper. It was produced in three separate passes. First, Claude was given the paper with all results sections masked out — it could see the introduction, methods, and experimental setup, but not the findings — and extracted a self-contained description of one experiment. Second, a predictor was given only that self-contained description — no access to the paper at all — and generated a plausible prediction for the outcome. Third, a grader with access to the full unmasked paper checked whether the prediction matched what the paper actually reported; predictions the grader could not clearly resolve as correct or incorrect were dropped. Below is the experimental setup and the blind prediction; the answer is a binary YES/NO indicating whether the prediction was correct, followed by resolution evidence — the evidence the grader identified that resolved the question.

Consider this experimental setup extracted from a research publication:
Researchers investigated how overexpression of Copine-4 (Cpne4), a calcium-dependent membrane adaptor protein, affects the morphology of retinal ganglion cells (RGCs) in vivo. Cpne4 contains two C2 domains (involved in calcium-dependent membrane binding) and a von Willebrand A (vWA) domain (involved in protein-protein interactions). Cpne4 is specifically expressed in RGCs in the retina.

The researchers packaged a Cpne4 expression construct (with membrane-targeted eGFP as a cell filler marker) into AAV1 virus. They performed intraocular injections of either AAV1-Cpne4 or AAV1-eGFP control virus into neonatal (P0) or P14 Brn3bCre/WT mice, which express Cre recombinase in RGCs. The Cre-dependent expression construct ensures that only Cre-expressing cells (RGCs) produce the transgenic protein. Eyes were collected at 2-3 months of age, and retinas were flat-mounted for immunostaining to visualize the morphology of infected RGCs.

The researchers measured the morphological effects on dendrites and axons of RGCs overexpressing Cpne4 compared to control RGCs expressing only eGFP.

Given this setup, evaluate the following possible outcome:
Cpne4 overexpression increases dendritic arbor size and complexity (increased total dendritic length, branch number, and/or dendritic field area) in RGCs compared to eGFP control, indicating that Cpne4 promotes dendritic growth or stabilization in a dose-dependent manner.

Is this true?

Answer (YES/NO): NO